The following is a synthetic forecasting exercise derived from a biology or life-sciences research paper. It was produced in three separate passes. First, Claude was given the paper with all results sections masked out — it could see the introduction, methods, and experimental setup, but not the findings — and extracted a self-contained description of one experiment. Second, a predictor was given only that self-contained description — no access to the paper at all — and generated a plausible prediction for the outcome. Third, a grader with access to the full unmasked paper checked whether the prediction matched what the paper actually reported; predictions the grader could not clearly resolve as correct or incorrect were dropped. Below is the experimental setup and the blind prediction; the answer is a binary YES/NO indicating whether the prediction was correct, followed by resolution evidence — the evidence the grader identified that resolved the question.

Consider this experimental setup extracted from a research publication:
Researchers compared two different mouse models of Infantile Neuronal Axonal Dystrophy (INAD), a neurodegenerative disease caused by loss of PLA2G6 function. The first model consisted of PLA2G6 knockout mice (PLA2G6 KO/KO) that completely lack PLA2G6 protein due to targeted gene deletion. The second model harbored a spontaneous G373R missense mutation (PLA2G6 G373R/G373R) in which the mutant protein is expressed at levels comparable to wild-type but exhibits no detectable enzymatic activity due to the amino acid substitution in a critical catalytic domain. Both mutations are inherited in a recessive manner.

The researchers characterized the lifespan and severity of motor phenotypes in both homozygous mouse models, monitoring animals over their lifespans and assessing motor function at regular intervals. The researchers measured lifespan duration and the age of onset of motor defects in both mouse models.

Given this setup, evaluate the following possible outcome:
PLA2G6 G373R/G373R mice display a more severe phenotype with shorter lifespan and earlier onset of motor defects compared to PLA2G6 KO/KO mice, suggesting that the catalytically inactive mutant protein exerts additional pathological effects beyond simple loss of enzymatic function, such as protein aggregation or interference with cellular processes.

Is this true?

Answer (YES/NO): YES